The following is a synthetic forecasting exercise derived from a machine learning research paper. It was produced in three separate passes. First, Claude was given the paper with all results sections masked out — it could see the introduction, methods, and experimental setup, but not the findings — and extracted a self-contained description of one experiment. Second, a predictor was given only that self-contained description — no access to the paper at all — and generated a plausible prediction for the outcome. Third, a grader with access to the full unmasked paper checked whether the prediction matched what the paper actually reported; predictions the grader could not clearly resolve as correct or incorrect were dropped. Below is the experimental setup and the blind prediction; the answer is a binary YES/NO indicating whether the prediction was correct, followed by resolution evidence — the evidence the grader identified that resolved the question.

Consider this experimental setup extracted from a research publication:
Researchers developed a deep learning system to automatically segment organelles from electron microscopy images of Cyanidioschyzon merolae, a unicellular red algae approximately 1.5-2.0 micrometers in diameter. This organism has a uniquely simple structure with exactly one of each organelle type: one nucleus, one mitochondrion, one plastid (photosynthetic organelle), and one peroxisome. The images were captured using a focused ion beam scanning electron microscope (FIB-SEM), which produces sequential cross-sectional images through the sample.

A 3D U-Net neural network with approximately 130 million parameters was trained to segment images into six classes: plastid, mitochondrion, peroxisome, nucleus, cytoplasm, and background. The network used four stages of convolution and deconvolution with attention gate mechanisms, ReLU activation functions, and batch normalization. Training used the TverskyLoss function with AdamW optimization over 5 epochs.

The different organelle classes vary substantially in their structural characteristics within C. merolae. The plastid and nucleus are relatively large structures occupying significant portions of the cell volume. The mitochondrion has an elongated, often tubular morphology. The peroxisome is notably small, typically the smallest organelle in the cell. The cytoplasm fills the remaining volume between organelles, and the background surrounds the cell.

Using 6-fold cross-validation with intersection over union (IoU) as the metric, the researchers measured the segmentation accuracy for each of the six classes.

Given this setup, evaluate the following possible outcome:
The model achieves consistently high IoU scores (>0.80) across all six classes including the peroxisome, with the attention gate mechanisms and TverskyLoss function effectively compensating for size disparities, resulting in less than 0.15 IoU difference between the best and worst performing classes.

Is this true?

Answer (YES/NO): NO